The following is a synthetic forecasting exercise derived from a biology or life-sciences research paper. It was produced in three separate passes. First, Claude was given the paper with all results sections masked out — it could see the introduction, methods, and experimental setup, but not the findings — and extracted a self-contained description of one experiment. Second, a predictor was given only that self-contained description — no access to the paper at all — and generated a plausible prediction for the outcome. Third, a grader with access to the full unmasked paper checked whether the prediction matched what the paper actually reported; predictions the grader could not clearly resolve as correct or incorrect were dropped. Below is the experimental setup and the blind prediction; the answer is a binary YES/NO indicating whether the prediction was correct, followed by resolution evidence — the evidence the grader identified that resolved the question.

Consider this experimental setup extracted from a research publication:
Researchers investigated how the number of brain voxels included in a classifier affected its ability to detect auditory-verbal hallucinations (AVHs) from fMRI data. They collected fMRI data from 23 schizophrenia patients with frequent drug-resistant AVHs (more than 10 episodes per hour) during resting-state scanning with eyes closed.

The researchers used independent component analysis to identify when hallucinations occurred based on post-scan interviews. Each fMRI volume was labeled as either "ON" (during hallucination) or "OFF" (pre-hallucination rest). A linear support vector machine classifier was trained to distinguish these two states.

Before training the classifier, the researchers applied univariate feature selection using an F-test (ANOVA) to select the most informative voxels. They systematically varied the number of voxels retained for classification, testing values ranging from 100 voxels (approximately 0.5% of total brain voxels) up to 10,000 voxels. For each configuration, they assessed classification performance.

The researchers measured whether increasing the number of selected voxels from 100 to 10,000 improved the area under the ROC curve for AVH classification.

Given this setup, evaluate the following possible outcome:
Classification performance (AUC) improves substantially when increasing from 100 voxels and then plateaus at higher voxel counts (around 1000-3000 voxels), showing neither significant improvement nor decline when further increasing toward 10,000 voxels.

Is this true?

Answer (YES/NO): NO